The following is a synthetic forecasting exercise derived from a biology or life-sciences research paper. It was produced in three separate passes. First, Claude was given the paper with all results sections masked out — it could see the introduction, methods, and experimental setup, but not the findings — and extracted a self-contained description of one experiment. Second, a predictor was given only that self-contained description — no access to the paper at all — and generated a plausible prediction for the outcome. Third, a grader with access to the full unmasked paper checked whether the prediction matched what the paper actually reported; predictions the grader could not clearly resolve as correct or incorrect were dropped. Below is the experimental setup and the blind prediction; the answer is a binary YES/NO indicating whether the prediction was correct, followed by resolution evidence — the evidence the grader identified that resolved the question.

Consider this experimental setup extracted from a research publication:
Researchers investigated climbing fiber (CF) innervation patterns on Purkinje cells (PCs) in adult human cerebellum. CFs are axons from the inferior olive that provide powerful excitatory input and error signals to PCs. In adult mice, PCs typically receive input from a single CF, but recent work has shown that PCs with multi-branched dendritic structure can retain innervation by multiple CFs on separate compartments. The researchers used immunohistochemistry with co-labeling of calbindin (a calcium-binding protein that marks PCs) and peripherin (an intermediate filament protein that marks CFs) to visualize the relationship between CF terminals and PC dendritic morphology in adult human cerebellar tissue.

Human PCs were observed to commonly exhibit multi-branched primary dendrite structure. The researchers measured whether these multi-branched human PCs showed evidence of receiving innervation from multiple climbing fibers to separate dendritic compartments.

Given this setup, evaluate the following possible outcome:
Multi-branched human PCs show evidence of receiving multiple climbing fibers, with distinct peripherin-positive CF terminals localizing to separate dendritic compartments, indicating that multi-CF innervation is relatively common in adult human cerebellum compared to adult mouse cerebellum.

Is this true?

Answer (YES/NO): NO